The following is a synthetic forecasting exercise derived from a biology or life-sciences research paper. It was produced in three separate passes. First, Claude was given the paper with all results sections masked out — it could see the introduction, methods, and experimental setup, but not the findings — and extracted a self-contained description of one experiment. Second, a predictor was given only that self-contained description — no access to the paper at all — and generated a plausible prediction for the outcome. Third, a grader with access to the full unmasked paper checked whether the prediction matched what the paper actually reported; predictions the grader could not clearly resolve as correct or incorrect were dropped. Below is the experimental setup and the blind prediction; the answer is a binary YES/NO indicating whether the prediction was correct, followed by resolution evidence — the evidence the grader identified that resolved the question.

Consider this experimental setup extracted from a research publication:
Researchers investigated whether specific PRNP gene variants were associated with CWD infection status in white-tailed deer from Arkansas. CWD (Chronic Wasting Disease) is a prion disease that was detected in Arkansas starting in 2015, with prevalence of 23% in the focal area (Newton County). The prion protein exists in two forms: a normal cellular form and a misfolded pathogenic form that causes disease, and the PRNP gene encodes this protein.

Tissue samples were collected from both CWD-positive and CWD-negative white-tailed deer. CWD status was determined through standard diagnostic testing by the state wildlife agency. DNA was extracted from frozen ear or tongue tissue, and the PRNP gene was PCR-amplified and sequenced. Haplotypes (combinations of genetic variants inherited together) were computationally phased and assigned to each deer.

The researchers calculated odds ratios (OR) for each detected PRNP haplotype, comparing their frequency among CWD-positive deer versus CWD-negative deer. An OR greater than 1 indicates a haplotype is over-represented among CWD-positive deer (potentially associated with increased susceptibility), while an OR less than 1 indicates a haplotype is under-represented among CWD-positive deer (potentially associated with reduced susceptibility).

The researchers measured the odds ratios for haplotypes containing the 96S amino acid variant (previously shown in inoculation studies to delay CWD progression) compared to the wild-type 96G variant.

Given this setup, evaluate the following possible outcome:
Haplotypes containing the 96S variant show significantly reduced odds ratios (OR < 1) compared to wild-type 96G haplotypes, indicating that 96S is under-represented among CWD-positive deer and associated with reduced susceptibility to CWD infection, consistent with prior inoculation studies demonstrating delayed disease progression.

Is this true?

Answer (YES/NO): YES